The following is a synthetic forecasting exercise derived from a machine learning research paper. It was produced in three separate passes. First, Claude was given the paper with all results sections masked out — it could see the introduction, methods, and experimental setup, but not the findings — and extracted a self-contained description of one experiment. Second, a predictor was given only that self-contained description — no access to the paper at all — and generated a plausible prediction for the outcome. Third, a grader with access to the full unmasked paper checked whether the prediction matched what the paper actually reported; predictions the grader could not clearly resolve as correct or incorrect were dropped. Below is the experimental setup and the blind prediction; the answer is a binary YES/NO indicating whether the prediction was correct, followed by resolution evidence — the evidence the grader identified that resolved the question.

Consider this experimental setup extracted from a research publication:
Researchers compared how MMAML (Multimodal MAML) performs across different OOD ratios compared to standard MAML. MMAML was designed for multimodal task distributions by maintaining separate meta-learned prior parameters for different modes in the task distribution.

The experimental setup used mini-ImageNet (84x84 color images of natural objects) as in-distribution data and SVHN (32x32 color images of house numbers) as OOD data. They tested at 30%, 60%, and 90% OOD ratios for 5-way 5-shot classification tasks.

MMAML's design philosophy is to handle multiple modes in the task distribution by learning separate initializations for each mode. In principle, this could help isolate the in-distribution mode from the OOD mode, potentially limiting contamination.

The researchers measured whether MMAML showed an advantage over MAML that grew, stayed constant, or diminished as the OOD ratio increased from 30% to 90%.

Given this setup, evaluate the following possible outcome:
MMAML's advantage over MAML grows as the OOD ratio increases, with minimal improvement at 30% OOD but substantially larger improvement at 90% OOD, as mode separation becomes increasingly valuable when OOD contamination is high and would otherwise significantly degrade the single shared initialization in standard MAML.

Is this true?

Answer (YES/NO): NO